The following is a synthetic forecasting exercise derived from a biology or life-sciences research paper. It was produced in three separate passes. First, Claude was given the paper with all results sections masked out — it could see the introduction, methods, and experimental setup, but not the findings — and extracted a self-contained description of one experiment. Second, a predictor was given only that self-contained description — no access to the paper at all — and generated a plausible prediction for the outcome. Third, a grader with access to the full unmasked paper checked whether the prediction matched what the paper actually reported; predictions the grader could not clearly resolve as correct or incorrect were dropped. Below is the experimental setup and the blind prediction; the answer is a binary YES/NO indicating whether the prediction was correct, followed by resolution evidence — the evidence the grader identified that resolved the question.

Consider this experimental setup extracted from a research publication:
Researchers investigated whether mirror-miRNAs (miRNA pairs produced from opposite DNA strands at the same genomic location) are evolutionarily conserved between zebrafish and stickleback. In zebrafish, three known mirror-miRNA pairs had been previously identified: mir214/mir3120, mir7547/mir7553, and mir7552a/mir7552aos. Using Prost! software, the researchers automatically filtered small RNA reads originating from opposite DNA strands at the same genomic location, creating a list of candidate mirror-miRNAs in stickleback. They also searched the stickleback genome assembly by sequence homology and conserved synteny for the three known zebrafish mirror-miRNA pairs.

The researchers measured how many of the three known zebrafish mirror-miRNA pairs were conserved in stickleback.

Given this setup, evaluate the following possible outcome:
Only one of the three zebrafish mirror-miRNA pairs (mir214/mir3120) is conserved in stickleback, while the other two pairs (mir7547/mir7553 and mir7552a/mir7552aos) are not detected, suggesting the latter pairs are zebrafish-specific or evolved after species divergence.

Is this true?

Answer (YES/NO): NO